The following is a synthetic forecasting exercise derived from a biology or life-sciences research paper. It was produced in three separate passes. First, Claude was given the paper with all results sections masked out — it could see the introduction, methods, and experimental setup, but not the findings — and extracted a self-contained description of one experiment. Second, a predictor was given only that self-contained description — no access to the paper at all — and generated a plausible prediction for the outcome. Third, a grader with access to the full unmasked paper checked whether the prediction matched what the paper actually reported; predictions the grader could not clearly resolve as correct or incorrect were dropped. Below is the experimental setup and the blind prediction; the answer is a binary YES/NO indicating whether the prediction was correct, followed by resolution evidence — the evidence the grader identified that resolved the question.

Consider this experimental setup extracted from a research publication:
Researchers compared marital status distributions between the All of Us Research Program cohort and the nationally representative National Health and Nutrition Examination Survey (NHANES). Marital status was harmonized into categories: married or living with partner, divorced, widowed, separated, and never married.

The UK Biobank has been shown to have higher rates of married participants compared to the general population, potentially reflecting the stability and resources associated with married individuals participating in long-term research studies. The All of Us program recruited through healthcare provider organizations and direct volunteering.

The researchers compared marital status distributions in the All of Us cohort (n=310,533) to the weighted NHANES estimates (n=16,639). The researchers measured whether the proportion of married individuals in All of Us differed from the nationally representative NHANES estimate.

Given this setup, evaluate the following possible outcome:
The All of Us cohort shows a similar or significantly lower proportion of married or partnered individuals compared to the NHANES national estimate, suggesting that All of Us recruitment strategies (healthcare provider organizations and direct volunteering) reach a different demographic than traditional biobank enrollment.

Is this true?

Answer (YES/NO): YES